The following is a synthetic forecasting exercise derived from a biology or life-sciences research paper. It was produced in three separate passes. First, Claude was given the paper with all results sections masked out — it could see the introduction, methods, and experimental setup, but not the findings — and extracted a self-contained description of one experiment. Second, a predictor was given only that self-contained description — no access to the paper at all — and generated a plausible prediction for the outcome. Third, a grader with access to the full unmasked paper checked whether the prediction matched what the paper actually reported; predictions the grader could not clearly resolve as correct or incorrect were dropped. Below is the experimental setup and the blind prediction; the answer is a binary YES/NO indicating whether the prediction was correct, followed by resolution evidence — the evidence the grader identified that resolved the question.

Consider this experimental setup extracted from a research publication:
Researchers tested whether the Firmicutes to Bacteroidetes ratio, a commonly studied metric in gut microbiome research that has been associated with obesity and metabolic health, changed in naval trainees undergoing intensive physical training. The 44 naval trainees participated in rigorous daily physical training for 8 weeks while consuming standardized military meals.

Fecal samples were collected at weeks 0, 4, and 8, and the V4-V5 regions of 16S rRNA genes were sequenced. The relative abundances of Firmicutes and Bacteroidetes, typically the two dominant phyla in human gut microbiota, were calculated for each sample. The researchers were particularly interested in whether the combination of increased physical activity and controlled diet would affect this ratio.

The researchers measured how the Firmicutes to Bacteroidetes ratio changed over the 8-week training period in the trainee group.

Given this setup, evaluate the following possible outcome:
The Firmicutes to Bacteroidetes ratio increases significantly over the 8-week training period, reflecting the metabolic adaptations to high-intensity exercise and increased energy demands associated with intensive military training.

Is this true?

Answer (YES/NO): NO